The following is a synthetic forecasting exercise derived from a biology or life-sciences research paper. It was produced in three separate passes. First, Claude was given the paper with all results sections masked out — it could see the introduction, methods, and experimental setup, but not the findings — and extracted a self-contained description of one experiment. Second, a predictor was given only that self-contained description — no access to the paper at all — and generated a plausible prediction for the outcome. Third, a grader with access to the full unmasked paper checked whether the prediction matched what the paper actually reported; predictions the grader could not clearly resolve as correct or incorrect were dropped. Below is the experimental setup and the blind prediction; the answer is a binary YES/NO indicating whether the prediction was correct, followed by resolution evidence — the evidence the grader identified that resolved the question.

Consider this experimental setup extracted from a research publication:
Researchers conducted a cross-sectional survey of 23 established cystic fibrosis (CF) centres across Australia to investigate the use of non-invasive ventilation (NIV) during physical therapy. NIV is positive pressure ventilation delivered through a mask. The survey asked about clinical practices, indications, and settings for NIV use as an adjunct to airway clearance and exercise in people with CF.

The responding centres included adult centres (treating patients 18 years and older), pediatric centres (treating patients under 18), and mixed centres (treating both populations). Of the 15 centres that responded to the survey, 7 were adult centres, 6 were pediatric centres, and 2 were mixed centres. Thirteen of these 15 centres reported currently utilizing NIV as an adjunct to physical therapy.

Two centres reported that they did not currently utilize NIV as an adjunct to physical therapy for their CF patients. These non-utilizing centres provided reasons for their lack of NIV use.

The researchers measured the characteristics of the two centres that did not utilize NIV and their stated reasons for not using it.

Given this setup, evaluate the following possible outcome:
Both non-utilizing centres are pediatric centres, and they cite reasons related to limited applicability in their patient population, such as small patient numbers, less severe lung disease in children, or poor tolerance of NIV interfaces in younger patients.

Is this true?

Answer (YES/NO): YES